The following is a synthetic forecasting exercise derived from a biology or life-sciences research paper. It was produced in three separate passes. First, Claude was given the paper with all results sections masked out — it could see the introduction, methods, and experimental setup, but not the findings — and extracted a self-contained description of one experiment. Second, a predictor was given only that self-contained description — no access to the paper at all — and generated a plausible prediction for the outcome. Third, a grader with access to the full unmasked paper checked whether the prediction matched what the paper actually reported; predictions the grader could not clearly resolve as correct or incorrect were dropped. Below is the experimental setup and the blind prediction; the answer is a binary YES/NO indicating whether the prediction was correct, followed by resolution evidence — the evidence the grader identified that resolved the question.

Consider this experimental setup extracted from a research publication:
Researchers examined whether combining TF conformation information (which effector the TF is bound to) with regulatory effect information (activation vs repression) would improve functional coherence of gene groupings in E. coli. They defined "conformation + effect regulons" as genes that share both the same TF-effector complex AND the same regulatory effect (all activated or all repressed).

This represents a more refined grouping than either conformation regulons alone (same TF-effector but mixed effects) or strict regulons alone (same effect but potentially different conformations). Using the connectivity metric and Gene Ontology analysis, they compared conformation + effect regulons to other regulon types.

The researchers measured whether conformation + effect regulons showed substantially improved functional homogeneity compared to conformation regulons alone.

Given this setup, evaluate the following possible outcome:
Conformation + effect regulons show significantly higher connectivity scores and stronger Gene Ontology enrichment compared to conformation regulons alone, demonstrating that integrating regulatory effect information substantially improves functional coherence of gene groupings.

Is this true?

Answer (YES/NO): NO